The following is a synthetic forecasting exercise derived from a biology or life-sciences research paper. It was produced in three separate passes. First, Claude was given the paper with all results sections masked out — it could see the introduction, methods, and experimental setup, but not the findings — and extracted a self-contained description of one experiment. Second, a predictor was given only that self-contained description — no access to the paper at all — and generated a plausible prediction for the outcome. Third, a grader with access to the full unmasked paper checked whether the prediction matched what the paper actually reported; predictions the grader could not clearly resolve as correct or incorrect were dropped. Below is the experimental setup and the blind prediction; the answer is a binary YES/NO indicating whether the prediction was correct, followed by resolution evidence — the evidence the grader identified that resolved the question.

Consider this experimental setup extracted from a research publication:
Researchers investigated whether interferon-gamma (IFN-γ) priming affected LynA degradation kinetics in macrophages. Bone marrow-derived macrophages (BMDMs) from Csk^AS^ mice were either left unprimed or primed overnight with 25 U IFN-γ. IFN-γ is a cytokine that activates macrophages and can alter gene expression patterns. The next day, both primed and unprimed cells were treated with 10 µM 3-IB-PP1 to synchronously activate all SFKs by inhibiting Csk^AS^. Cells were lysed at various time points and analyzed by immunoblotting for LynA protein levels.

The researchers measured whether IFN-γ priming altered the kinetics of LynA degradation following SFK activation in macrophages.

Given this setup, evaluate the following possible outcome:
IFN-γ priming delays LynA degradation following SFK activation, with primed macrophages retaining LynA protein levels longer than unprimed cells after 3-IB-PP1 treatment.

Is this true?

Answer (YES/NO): NO